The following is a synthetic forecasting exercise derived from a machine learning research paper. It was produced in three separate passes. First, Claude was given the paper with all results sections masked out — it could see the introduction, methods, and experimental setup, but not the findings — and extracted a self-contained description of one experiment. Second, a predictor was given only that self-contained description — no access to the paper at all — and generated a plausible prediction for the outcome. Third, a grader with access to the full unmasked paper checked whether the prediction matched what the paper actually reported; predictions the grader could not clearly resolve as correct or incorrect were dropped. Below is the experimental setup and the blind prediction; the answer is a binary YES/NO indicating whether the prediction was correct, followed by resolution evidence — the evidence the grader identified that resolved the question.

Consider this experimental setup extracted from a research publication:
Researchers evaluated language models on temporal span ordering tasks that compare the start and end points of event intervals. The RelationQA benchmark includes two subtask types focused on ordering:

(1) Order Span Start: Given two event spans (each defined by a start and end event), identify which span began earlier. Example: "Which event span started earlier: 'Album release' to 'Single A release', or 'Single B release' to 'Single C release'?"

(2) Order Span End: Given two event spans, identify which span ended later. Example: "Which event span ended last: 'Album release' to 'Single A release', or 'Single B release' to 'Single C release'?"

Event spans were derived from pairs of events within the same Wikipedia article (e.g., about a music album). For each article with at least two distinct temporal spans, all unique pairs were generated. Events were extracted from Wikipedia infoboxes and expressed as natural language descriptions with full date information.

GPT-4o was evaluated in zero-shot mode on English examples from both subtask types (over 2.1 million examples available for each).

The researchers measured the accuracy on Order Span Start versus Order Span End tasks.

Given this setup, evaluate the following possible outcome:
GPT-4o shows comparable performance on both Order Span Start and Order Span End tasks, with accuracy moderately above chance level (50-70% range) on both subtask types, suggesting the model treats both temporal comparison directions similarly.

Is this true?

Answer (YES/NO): NO